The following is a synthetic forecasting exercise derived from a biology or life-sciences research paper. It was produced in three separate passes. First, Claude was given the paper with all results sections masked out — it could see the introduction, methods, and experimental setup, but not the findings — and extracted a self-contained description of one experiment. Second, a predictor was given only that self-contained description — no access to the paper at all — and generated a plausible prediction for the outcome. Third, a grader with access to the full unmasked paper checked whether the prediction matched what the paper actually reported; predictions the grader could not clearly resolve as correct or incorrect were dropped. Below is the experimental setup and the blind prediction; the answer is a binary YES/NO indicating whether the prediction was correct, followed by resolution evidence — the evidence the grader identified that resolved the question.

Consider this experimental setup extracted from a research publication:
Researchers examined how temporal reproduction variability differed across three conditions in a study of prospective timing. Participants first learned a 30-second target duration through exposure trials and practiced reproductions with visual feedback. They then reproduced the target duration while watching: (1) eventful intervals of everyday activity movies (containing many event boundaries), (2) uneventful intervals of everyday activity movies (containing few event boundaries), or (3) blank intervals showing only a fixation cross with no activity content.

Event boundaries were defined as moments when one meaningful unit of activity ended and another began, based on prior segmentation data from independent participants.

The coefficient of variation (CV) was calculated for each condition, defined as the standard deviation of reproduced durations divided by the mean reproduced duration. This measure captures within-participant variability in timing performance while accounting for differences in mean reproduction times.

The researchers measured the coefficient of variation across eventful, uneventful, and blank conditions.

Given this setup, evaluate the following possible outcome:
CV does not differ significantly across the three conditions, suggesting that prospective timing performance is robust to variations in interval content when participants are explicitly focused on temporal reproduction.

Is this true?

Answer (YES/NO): NO